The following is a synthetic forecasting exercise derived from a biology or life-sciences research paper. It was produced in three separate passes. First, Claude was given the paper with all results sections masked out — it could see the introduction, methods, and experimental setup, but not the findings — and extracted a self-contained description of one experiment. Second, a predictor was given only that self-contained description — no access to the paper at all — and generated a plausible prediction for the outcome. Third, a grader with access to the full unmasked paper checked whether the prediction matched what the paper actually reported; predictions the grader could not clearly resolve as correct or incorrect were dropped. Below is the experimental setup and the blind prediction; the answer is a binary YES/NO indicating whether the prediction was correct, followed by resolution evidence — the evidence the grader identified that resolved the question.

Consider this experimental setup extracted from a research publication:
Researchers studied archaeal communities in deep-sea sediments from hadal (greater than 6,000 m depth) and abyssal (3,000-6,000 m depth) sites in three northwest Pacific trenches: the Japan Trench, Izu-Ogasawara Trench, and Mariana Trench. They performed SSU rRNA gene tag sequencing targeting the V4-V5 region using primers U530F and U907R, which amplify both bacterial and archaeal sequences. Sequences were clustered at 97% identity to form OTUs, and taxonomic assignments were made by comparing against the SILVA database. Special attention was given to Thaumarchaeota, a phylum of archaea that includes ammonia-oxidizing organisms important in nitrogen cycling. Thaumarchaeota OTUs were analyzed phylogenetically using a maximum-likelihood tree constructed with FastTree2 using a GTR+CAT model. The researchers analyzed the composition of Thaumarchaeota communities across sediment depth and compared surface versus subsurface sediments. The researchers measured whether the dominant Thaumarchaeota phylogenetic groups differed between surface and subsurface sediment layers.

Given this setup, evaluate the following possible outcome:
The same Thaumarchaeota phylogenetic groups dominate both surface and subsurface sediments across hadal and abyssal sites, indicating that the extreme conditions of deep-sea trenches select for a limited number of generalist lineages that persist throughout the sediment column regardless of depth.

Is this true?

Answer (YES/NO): NO